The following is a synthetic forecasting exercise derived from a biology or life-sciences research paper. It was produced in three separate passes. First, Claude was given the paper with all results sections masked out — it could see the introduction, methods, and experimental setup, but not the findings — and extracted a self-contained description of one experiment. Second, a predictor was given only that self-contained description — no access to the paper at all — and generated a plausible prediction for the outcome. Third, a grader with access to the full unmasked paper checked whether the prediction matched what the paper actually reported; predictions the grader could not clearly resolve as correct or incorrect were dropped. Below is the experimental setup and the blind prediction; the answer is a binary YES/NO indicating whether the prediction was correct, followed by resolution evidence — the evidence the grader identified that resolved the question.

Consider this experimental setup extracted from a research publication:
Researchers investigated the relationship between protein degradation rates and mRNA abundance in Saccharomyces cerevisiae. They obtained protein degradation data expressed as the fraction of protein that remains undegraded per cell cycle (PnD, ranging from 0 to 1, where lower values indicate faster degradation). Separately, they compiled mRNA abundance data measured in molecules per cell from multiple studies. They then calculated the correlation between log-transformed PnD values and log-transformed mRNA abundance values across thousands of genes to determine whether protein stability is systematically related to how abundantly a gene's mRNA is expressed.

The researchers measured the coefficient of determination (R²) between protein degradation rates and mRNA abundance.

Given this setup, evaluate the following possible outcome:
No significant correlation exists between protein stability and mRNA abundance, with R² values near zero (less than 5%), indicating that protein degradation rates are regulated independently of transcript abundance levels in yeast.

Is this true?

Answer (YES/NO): YES